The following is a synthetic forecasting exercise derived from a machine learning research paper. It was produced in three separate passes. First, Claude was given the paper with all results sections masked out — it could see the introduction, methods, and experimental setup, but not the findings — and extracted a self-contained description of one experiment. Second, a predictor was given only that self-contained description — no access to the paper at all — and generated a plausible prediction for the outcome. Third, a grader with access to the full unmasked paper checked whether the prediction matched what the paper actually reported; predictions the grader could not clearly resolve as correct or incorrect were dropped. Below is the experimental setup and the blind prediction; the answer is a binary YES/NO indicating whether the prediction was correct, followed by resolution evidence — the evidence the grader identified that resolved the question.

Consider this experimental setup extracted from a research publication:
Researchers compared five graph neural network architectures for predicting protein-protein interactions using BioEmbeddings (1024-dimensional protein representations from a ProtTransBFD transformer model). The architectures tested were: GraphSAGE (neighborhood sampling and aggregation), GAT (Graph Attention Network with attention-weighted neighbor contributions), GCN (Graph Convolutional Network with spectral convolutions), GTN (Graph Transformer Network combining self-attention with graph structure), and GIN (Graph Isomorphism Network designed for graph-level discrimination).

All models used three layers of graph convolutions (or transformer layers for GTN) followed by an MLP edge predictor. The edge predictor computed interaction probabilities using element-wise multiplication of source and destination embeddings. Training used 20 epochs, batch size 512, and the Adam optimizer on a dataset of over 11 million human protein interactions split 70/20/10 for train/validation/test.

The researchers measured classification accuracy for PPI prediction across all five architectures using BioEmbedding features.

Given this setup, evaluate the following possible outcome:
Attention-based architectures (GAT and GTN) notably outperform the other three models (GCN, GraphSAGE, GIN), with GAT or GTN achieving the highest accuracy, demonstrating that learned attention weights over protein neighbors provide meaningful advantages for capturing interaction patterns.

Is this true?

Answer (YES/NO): NO